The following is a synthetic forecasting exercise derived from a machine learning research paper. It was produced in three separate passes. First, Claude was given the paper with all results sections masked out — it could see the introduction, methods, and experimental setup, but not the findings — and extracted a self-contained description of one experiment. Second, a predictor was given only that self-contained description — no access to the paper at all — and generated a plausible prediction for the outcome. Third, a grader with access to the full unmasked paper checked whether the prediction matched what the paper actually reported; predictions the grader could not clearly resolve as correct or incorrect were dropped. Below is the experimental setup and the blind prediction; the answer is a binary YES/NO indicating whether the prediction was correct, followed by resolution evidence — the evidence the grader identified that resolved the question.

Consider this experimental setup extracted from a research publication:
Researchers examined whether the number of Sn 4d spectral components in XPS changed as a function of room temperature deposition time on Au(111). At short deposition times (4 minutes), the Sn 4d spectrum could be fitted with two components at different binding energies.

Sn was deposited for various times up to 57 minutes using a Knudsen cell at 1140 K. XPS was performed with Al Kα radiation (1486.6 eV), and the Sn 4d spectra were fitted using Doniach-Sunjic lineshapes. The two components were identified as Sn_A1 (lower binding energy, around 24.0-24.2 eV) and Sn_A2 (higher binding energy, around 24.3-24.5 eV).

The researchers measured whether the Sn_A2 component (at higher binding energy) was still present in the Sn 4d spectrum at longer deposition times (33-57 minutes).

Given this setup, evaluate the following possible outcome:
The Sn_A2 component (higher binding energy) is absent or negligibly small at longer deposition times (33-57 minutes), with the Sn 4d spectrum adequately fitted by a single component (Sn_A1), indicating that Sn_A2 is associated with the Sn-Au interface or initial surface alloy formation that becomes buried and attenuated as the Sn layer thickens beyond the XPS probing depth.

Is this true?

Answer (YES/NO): YES